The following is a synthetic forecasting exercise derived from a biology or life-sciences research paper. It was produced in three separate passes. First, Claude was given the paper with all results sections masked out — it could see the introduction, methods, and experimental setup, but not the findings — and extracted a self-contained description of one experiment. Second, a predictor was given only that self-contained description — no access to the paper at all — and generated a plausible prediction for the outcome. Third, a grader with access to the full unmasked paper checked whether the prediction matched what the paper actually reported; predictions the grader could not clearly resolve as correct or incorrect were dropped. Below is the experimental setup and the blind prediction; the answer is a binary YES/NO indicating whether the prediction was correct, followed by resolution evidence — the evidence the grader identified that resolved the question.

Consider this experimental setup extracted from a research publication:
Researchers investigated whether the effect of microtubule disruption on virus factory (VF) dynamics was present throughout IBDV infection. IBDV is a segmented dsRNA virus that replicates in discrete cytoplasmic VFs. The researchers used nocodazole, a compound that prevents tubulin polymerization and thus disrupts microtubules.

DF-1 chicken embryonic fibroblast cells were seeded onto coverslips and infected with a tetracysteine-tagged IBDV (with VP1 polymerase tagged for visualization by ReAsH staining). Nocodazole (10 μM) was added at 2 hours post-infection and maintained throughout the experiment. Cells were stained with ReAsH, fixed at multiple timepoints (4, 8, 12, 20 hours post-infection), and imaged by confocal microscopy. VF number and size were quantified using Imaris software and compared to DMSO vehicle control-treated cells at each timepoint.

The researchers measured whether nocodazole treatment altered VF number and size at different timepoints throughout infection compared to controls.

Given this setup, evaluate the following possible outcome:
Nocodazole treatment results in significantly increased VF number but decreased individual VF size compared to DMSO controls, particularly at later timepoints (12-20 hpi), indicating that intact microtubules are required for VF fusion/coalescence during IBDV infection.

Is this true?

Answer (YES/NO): YES